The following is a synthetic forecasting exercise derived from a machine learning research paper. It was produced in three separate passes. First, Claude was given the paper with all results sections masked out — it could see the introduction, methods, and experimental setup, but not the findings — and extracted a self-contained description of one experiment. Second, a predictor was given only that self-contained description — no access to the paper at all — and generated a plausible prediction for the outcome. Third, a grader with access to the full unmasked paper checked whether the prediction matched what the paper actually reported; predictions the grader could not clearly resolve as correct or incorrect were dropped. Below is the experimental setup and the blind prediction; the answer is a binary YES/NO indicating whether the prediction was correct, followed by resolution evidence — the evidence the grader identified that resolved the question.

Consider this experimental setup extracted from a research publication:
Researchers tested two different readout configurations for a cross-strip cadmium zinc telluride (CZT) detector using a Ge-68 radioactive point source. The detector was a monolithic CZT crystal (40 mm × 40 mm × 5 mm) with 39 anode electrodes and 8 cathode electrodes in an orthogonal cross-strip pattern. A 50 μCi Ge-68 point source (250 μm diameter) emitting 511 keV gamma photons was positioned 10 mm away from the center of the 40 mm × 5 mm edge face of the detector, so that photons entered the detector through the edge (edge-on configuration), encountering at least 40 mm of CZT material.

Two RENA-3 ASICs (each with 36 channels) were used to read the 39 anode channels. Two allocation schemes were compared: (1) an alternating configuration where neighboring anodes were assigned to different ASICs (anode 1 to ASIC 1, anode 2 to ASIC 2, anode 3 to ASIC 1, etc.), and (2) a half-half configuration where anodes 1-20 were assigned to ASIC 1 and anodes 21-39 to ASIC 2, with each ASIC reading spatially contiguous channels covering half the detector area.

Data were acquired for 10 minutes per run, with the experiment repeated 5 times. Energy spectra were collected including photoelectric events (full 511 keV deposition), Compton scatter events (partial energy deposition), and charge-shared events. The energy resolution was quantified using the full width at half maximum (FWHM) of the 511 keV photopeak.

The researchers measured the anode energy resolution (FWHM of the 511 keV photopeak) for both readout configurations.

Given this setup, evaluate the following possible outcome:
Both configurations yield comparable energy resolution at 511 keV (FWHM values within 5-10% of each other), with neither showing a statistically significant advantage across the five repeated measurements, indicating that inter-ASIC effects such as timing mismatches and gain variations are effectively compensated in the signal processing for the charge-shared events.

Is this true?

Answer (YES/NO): NO